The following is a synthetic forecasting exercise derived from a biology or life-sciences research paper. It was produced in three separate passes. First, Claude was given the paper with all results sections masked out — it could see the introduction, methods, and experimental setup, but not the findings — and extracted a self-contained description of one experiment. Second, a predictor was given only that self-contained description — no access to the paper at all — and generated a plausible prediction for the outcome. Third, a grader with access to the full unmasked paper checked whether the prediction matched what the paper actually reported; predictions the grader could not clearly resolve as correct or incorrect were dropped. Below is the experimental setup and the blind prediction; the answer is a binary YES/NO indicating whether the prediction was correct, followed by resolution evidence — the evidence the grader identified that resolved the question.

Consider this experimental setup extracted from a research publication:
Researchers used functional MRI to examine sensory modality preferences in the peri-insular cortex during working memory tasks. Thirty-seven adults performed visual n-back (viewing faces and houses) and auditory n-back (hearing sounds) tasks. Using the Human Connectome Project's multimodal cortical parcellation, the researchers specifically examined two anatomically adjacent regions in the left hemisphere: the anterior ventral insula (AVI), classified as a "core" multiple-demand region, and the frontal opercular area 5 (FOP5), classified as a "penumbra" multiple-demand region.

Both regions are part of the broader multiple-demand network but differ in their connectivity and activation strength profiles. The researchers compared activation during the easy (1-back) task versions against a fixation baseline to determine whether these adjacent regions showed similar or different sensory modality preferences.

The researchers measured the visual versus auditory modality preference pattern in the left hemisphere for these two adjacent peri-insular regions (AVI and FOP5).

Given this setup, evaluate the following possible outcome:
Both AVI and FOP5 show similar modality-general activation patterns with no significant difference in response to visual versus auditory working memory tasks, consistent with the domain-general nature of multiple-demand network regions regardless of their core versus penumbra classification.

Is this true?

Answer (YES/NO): NO